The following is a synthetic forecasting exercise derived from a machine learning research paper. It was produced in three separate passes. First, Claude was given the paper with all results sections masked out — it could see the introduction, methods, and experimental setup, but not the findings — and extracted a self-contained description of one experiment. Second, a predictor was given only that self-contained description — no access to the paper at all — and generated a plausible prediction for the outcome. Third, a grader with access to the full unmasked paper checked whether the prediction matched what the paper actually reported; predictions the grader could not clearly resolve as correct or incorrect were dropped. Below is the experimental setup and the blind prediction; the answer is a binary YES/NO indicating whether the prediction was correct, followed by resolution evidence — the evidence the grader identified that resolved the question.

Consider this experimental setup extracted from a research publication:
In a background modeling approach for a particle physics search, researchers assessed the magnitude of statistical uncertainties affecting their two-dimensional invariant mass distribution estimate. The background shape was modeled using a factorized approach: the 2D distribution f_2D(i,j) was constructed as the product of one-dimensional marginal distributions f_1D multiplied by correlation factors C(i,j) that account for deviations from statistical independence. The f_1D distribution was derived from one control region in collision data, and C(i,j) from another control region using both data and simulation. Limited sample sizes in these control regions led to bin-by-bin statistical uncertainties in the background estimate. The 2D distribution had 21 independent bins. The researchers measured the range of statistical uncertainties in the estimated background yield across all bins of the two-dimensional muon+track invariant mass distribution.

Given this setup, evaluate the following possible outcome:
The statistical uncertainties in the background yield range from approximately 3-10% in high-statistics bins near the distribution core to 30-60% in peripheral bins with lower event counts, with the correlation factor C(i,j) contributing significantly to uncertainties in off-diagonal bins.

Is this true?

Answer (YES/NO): NO